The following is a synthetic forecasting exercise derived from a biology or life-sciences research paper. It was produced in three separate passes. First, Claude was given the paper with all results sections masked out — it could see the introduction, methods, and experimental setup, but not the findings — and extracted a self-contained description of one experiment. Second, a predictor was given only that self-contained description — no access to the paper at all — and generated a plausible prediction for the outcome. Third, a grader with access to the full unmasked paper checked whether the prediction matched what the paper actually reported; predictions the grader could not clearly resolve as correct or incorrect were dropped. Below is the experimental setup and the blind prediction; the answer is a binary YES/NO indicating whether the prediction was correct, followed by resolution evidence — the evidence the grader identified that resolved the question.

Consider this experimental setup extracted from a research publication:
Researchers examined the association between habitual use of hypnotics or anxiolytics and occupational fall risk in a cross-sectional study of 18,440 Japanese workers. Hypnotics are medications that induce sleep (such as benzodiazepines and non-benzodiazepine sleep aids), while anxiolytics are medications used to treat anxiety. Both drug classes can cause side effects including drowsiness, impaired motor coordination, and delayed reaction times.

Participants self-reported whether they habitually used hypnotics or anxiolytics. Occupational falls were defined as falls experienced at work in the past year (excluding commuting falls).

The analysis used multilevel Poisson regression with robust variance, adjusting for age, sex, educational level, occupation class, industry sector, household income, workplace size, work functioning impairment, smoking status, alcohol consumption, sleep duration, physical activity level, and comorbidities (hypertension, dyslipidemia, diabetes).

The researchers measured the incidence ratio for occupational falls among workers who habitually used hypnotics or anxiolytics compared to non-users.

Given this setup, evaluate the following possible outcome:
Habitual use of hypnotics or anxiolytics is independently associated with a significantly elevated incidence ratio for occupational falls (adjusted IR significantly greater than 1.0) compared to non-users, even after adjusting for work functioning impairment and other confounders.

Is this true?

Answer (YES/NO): YES